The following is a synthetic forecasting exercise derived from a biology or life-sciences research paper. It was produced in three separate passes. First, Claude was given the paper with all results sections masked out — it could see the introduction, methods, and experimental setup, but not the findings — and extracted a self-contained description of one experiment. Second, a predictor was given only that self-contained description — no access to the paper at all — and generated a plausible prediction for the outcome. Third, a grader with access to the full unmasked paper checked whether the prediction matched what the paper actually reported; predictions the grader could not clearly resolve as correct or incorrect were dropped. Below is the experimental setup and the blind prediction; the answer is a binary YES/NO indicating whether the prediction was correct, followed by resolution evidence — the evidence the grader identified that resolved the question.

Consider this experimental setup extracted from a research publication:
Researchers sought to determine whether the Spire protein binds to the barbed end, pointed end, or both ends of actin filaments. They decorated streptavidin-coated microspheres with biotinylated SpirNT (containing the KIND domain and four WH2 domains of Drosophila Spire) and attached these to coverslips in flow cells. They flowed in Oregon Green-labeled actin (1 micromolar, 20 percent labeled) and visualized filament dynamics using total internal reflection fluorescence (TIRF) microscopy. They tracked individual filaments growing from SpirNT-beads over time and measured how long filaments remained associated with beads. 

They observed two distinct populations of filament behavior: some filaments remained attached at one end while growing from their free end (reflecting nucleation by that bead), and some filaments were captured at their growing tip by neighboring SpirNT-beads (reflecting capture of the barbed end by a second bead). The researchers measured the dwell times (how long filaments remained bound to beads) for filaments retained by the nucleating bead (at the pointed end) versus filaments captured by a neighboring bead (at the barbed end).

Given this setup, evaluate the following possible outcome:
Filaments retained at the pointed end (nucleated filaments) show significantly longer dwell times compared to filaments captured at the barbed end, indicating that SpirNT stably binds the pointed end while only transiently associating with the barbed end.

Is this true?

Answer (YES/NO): NO